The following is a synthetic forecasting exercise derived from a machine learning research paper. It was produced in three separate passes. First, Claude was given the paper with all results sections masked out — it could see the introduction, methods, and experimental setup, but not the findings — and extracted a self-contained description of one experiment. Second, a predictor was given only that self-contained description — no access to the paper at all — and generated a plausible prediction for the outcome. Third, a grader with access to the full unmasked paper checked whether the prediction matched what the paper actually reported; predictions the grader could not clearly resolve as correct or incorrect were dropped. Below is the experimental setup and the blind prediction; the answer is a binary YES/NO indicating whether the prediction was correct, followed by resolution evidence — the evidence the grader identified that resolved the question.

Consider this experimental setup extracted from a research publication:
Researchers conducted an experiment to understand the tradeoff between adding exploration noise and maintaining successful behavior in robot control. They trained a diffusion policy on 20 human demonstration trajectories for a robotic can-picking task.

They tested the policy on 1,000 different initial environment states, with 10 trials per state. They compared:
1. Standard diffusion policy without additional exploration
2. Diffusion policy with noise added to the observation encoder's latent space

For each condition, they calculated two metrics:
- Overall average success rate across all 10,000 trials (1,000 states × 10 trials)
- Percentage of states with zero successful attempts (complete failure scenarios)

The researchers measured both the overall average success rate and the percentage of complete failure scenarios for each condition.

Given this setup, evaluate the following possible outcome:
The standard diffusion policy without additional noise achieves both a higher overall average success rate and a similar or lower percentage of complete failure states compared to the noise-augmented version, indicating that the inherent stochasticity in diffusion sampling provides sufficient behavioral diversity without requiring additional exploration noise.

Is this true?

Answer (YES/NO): NO